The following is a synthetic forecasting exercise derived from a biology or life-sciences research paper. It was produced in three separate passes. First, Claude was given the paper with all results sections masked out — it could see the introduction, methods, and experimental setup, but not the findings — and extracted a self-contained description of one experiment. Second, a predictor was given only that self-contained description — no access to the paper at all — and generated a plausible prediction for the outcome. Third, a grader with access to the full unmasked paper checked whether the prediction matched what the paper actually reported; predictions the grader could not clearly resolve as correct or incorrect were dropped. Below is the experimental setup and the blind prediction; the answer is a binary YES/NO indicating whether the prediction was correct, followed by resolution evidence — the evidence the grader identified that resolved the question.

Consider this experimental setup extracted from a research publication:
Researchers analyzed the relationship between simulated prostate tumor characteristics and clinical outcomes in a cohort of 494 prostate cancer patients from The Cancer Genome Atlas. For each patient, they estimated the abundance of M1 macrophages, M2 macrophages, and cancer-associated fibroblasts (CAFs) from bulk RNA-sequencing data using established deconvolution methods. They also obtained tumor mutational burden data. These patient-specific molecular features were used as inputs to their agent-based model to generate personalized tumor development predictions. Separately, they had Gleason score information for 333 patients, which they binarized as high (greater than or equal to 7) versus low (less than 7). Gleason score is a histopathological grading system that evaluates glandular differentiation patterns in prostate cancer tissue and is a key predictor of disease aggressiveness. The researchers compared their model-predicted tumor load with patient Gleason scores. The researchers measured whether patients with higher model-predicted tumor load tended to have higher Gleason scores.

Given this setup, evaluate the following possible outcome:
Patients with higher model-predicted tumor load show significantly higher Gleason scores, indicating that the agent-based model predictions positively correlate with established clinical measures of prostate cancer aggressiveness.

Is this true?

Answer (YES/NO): YES